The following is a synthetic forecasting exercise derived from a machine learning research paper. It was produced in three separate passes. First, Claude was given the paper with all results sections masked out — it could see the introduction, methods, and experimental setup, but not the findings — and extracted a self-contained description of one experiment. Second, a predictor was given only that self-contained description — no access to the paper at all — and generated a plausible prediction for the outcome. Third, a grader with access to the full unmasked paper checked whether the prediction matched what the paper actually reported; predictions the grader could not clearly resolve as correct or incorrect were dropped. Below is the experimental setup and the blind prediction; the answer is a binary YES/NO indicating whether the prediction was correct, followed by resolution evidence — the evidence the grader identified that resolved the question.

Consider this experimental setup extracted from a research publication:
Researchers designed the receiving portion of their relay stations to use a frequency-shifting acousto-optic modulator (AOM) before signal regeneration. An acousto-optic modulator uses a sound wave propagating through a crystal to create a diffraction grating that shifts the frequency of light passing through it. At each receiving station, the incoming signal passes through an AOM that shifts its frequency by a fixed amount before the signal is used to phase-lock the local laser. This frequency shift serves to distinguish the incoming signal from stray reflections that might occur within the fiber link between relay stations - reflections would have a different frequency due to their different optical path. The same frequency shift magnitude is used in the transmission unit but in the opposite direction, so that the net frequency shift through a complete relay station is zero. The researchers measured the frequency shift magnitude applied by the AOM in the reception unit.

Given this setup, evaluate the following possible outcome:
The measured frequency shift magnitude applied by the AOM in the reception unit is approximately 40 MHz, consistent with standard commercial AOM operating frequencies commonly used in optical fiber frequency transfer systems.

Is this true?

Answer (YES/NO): YES